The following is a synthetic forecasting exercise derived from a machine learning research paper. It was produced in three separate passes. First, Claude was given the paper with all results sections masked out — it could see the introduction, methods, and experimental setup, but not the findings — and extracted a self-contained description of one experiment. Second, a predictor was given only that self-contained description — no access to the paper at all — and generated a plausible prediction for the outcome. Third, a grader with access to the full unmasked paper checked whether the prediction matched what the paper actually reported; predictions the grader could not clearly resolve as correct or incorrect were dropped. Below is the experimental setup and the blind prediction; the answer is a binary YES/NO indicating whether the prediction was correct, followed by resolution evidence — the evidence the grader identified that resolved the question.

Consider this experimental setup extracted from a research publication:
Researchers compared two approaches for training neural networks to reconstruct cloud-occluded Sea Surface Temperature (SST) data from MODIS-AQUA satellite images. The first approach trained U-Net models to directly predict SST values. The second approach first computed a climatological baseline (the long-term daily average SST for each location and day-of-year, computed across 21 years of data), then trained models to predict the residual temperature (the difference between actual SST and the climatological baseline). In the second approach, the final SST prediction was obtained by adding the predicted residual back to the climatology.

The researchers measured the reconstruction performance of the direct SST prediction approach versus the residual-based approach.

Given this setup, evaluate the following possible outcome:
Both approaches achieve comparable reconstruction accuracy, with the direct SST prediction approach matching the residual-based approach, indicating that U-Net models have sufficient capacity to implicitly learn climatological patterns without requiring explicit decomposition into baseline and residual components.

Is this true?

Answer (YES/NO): NO